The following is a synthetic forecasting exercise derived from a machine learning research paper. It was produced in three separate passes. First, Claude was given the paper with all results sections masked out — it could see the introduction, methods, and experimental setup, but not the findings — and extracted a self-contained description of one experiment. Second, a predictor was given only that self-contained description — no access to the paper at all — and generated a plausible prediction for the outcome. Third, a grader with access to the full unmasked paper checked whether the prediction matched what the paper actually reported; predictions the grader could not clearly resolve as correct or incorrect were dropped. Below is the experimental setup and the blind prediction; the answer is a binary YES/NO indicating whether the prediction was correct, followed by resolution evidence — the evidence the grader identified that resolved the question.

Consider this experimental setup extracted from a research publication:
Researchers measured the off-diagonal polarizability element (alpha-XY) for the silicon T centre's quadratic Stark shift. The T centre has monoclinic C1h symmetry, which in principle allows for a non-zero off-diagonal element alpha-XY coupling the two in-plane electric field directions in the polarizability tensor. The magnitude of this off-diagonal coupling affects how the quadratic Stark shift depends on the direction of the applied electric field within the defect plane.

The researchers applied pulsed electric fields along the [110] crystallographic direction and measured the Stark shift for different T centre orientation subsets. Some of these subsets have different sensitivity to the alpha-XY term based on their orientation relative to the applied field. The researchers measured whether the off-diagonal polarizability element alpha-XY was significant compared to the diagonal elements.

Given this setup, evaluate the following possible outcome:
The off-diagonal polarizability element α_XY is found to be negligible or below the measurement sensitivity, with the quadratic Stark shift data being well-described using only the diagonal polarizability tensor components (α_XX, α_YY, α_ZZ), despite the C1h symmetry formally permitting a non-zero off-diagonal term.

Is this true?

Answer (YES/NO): YES